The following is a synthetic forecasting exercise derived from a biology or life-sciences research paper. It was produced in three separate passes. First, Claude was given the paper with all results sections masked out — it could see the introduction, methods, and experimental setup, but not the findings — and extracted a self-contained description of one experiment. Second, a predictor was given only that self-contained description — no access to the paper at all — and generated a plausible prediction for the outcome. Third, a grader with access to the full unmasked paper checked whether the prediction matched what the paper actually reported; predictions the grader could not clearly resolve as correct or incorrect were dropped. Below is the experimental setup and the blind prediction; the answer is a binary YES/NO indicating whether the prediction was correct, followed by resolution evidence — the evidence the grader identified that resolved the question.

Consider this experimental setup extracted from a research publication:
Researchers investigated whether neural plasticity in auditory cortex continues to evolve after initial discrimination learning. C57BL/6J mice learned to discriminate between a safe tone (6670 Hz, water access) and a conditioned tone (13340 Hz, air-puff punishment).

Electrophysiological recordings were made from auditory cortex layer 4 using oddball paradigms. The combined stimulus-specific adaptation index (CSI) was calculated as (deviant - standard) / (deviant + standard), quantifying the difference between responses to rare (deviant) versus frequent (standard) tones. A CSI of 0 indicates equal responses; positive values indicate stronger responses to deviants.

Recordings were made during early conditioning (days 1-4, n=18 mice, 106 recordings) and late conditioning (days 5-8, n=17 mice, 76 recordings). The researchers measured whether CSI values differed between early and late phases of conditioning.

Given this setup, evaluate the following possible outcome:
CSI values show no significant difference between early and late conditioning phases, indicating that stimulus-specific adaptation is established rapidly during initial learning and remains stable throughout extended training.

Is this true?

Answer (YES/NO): NO